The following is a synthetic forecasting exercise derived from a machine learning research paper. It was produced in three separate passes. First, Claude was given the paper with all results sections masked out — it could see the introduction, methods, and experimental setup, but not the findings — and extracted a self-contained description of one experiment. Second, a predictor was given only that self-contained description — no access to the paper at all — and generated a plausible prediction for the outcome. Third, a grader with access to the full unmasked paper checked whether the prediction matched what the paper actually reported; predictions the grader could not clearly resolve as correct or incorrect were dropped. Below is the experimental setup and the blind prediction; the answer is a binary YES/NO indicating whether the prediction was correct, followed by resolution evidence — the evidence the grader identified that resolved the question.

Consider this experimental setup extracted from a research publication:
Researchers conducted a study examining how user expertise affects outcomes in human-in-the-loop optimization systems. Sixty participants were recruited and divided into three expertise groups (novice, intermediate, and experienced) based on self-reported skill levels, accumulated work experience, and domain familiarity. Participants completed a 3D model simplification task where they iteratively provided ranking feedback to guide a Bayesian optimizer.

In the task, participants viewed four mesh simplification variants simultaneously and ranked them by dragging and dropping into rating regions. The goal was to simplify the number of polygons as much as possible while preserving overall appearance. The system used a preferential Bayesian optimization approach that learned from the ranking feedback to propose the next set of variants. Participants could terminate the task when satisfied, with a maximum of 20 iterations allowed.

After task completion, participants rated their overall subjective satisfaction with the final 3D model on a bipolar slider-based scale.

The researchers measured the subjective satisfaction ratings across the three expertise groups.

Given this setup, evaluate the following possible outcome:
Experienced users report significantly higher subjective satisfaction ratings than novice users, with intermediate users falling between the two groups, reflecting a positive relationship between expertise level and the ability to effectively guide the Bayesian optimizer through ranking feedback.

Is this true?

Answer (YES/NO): NO